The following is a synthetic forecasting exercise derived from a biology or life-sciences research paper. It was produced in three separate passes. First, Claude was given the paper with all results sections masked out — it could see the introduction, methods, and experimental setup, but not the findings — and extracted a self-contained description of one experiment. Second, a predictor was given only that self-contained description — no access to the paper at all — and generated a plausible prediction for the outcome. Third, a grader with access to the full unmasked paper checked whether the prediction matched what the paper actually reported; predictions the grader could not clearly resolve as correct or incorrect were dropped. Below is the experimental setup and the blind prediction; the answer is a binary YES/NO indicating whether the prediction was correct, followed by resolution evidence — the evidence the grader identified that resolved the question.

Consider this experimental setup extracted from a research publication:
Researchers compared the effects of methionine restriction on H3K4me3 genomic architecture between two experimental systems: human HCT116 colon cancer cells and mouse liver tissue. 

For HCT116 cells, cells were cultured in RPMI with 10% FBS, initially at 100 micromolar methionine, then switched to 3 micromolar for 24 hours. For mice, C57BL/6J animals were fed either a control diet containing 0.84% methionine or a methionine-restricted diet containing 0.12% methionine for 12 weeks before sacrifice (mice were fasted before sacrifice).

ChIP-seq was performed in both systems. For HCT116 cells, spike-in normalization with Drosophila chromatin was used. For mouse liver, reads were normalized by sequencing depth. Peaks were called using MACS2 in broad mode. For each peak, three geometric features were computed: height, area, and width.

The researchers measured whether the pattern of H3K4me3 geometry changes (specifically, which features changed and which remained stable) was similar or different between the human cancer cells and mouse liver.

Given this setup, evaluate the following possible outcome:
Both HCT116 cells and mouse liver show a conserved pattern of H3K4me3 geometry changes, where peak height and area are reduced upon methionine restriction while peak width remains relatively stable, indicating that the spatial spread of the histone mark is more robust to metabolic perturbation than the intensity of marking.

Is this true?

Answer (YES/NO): YES